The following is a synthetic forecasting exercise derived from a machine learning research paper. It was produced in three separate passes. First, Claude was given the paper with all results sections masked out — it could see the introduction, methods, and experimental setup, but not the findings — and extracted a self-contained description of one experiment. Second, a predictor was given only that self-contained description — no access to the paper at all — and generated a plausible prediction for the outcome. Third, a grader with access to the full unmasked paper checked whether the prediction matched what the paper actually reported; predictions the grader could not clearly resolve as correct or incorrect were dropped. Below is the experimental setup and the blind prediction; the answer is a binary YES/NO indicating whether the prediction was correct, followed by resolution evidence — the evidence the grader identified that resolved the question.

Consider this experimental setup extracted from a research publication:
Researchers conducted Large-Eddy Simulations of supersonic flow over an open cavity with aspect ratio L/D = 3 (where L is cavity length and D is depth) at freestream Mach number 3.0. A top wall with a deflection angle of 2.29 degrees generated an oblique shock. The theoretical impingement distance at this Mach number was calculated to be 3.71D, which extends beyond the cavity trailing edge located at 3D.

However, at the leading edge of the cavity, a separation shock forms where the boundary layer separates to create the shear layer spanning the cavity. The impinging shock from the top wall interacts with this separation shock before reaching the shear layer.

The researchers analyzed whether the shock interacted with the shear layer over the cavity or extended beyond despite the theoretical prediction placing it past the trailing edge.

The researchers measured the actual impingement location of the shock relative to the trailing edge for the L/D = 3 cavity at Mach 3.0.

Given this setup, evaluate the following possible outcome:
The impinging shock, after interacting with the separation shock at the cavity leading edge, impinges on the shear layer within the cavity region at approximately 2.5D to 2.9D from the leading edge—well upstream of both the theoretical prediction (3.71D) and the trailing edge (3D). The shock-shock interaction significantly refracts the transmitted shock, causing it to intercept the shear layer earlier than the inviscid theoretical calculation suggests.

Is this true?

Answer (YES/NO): YES